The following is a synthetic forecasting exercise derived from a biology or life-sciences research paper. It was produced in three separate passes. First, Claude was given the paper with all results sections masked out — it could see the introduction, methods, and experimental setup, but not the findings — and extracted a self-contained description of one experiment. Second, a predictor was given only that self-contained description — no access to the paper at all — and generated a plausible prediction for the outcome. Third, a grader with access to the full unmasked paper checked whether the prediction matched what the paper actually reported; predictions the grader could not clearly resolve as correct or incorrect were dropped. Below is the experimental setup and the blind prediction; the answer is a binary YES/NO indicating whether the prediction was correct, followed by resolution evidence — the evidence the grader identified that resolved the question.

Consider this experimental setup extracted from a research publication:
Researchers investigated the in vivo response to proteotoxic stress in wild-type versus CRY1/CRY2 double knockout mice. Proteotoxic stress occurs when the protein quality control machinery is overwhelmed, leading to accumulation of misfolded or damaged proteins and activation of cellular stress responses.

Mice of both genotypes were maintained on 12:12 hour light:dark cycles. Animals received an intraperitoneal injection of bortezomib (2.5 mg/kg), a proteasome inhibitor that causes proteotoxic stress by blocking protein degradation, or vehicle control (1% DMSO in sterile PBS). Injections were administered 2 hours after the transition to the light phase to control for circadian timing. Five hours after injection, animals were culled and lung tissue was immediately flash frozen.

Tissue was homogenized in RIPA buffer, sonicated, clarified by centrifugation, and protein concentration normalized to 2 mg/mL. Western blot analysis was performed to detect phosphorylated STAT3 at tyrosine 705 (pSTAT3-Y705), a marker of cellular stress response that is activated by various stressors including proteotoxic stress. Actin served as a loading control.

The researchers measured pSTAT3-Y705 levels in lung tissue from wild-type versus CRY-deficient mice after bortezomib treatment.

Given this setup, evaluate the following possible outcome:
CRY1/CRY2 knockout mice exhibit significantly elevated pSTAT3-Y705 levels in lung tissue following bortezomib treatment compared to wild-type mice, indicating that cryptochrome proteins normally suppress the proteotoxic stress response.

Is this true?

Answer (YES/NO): YES